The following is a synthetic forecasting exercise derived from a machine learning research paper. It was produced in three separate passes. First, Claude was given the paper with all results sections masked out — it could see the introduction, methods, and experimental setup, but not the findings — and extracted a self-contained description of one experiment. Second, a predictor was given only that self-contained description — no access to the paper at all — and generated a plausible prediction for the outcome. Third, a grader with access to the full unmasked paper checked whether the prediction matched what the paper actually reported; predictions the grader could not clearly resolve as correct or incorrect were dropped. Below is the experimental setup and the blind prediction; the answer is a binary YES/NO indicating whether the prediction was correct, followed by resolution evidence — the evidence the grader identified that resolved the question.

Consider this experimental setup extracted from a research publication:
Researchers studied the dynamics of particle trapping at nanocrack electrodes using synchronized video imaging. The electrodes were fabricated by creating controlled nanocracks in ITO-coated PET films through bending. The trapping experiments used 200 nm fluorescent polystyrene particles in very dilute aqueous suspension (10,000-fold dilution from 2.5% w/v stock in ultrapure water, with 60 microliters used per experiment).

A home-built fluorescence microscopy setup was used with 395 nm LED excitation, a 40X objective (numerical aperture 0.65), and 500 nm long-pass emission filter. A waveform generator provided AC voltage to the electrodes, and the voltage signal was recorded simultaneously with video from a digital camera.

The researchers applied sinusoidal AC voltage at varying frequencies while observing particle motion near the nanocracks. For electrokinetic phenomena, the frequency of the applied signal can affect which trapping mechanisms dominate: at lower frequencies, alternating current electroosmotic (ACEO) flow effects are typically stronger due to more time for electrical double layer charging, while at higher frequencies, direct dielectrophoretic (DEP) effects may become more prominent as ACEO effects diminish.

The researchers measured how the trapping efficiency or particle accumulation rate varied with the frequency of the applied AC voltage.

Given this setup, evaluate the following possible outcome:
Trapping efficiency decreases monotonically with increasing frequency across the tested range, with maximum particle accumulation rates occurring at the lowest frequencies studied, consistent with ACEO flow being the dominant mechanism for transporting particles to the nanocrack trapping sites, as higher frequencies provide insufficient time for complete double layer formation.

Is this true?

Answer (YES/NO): NO